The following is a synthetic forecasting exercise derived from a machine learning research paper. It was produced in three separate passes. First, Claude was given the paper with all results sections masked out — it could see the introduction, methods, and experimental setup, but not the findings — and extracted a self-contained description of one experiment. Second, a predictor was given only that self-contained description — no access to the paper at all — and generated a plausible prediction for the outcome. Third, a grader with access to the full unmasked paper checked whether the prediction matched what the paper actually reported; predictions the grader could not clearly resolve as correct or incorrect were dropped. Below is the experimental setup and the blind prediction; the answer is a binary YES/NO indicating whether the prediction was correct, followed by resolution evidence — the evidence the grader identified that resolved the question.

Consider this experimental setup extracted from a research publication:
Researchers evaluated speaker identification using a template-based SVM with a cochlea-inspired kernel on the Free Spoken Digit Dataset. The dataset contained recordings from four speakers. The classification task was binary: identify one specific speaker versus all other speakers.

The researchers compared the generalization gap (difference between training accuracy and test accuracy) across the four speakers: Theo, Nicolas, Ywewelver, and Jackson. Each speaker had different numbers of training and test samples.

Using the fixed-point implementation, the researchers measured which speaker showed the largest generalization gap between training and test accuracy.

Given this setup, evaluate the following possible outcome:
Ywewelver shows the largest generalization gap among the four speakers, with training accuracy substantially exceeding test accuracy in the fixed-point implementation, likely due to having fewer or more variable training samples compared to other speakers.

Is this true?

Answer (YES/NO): NO